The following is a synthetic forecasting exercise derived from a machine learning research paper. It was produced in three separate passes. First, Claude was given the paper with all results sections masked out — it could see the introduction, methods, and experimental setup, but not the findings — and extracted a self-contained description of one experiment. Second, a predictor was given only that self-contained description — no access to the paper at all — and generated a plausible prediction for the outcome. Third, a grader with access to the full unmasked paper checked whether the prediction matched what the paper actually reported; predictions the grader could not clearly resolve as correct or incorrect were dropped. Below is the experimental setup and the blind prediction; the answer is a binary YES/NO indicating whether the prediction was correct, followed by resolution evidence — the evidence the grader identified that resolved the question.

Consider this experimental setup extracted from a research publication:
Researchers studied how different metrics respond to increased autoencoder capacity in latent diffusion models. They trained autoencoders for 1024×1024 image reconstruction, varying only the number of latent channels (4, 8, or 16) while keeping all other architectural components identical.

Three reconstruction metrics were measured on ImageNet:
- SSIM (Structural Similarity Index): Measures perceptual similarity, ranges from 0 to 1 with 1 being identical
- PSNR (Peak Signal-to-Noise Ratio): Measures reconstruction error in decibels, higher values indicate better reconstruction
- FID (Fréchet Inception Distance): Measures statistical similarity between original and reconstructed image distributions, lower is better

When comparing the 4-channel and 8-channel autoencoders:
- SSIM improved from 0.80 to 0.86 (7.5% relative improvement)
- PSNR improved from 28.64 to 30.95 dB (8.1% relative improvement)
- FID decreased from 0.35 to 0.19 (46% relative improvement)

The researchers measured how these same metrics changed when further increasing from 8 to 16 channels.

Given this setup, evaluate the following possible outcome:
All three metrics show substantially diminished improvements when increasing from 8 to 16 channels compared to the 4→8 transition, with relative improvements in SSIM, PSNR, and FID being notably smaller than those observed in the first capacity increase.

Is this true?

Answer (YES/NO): NO